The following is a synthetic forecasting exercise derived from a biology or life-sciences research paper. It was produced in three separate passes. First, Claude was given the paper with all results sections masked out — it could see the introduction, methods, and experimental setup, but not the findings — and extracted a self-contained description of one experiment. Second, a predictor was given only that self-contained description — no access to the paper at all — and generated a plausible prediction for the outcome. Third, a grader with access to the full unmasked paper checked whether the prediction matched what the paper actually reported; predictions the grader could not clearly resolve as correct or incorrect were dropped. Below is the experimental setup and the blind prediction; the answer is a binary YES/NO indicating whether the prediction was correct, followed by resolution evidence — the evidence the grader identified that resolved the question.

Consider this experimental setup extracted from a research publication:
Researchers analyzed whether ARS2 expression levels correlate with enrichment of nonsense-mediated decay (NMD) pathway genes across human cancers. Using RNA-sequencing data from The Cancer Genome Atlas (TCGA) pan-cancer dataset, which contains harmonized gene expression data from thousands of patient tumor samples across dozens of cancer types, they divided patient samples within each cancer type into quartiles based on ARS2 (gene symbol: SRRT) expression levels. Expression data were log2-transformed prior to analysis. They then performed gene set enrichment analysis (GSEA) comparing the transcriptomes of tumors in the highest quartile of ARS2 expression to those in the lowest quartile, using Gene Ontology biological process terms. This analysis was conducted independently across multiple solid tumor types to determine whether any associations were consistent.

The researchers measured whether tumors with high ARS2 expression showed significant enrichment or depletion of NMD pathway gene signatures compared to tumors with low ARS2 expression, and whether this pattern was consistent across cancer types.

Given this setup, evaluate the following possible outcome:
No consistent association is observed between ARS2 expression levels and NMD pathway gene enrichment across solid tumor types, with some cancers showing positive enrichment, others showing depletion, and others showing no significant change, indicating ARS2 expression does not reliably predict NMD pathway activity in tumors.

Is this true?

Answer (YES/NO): NO